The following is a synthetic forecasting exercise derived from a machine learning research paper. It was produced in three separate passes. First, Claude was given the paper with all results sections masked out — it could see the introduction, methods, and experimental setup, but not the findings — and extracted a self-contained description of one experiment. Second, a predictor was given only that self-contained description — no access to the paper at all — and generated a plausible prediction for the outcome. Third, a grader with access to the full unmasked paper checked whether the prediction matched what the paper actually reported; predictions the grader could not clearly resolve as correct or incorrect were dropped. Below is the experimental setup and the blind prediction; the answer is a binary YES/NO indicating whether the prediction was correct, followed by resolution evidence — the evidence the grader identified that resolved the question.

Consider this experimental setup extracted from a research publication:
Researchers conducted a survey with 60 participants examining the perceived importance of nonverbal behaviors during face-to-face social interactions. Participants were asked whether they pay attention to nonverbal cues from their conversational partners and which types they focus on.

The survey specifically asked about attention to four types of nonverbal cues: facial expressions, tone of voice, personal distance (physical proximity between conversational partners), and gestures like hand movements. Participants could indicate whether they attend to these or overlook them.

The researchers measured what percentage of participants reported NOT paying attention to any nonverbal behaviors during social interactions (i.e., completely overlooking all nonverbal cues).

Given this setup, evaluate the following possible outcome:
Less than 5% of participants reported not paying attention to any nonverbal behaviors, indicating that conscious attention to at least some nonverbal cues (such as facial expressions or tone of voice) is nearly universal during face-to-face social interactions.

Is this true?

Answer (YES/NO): NO